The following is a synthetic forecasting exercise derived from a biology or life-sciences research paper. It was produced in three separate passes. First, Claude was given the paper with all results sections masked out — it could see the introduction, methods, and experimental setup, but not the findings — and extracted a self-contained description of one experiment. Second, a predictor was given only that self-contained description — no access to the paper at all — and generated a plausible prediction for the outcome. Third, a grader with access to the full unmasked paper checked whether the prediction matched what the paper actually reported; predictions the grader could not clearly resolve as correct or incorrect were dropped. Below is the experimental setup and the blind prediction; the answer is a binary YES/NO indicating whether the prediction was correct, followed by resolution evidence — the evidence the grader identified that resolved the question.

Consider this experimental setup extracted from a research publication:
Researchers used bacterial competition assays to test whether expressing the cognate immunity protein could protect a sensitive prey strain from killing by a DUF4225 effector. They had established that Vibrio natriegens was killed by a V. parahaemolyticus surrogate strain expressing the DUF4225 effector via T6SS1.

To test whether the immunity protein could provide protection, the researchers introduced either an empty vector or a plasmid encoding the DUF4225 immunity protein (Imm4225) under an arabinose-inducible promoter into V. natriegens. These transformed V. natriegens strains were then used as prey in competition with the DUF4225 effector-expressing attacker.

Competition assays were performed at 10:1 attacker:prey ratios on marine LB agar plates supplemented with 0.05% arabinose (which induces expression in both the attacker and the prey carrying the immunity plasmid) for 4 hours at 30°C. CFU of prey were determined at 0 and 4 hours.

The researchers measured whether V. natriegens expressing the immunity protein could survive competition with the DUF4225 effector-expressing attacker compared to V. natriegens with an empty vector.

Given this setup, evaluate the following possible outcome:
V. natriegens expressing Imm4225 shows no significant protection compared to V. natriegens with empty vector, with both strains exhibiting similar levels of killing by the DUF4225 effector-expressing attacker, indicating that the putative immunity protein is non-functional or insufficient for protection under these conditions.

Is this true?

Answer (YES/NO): NO